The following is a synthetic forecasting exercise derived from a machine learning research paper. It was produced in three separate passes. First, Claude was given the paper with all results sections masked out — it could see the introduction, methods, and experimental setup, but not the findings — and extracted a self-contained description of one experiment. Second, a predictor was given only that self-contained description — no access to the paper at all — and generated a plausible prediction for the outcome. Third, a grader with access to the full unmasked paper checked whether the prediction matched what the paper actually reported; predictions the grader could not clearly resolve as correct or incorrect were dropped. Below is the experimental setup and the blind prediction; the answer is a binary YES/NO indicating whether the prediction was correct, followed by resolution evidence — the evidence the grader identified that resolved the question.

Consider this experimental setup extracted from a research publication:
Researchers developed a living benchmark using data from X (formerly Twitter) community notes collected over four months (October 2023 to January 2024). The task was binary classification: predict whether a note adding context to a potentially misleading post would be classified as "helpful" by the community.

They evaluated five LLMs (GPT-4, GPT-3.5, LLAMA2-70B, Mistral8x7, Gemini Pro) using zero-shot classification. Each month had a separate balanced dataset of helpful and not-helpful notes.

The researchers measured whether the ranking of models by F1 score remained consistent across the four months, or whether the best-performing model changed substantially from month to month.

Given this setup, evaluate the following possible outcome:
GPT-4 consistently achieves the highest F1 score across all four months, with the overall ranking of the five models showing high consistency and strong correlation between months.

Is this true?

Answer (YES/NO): YES